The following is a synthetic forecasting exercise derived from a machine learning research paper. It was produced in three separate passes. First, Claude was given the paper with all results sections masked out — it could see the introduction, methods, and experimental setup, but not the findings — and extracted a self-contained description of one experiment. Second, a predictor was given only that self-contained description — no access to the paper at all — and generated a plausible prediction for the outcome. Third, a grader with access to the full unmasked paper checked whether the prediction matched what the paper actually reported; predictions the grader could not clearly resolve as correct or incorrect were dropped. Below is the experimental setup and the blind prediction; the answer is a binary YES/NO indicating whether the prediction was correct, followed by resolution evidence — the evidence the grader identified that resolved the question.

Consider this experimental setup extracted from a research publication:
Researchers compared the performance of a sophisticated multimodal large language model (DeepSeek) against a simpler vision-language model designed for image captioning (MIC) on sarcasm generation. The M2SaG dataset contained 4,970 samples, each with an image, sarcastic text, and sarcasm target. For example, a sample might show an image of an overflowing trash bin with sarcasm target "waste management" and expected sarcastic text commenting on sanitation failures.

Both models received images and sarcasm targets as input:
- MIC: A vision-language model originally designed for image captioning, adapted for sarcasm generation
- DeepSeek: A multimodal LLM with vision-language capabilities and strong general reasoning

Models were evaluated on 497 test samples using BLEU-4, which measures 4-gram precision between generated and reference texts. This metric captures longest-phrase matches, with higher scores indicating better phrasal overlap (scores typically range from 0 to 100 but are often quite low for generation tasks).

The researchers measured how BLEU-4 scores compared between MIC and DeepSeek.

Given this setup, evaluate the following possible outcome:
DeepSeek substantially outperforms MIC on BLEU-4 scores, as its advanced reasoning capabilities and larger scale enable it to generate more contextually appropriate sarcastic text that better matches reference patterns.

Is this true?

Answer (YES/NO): NO